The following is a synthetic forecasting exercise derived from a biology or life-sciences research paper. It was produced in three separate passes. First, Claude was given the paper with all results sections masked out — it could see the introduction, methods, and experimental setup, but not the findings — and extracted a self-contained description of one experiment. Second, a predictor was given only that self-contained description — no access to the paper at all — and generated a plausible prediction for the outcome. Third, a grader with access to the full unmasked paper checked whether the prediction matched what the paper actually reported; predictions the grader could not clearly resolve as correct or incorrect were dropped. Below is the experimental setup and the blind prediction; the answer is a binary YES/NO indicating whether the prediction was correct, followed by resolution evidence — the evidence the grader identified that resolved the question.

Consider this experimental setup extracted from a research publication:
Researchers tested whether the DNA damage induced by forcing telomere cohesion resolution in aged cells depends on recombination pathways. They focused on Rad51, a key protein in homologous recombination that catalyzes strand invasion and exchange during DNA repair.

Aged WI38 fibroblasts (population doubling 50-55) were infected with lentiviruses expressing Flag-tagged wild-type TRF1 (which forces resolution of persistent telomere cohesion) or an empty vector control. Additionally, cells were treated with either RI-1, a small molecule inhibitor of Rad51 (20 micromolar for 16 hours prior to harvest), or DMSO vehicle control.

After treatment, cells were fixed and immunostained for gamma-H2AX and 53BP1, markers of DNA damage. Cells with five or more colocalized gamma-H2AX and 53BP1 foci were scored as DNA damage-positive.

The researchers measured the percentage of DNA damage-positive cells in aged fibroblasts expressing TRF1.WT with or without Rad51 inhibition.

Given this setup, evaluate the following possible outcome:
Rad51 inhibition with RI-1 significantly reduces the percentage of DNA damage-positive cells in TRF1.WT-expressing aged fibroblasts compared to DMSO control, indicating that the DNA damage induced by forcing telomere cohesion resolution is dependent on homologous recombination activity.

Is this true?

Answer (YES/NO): YES